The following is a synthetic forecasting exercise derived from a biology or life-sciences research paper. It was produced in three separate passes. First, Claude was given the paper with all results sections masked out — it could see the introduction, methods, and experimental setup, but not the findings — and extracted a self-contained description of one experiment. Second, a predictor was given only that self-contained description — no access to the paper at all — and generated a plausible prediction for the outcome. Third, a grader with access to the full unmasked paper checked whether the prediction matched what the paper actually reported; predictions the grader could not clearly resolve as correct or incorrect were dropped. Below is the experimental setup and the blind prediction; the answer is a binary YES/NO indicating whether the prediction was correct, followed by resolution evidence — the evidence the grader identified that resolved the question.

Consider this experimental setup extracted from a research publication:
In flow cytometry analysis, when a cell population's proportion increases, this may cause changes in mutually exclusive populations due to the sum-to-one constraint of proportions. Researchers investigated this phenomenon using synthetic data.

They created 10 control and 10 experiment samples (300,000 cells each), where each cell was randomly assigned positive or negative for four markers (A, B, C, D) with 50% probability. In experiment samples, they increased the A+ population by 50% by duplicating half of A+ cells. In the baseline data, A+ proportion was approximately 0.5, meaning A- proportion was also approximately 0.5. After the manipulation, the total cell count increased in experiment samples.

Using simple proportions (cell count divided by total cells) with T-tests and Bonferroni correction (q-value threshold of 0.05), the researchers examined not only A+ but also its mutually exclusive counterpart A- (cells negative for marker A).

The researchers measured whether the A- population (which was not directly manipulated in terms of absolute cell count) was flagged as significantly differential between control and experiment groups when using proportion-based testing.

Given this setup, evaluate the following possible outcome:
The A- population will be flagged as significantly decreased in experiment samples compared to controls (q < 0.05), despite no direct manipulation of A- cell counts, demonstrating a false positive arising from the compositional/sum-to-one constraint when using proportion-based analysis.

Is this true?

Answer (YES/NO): YES